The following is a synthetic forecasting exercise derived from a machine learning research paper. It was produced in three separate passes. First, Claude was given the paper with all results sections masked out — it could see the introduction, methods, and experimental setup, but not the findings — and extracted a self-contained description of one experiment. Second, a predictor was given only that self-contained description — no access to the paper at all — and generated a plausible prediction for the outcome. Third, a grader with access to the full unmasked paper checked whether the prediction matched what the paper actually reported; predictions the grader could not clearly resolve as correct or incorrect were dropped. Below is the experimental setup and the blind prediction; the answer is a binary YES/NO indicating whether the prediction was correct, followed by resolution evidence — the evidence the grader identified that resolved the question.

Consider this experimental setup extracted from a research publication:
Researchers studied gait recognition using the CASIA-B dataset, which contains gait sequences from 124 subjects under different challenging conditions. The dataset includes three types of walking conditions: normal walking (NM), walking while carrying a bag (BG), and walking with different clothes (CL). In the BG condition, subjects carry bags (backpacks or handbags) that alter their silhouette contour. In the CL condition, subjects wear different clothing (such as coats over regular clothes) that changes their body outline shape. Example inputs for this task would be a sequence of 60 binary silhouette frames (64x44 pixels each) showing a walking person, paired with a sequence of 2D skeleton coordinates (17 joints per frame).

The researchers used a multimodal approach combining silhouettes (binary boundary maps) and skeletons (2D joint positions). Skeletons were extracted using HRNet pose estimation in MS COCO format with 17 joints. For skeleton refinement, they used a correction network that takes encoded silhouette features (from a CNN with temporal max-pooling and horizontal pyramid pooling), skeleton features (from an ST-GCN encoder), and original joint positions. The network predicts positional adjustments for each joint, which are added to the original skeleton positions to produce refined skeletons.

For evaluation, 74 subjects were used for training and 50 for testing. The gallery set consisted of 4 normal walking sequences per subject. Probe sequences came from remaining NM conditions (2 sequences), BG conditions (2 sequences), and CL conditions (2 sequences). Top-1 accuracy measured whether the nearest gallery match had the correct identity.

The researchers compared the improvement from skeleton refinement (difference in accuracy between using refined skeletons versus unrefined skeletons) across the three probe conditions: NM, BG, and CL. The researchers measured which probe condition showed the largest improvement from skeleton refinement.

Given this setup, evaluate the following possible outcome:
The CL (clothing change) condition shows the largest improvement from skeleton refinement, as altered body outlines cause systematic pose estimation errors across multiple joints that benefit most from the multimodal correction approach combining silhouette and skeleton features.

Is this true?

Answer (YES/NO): NO